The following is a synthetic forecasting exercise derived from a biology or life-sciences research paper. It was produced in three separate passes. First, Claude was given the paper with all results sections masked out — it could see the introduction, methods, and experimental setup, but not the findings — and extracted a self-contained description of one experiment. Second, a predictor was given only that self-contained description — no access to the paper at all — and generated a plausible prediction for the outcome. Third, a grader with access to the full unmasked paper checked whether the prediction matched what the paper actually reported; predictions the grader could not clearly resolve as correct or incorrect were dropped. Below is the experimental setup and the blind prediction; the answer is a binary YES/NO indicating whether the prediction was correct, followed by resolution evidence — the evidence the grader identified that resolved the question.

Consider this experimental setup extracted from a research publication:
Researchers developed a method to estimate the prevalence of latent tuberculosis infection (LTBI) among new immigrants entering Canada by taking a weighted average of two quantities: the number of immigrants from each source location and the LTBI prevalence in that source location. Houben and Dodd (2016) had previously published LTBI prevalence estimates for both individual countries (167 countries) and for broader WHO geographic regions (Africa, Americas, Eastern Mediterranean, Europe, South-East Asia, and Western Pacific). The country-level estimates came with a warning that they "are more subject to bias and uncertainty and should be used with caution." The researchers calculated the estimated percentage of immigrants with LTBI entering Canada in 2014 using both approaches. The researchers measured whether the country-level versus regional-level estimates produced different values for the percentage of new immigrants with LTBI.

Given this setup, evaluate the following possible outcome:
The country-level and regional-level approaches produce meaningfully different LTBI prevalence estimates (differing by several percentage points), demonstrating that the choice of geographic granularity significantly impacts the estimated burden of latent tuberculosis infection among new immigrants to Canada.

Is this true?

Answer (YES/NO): NO